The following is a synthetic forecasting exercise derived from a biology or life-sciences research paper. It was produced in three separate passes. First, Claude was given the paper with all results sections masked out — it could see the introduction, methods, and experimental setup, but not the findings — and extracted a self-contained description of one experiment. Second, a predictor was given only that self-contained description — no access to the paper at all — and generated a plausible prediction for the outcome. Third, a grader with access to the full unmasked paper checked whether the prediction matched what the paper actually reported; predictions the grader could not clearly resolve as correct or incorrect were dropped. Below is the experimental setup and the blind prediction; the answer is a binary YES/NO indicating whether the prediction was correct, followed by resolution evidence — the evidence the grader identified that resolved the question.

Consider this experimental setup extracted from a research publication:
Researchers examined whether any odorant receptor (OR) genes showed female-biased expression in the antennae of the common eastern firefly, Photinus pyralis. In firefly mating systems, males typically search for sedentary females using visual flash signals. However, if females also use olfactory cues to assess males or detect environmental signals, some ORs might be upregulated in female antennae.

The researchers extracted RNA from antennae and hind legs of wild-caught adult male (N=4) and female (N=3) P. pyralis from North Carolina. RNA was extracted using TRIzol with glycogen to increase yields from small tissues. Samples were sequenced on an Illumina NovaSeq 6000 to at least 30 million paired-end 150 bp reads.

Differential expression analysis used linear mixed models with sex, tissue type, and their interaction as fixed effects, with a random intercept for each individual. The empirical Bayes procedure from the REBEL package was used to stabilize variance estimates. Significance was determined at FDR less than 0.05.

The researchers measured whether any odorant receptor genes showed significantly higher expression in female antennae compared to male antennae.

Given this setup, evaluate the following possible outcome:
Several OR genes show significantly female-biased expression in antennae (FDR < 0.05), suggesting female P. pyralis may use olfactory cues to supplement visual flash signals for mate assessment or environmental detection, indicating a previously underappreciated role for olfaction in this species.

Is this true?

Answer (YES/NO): NO